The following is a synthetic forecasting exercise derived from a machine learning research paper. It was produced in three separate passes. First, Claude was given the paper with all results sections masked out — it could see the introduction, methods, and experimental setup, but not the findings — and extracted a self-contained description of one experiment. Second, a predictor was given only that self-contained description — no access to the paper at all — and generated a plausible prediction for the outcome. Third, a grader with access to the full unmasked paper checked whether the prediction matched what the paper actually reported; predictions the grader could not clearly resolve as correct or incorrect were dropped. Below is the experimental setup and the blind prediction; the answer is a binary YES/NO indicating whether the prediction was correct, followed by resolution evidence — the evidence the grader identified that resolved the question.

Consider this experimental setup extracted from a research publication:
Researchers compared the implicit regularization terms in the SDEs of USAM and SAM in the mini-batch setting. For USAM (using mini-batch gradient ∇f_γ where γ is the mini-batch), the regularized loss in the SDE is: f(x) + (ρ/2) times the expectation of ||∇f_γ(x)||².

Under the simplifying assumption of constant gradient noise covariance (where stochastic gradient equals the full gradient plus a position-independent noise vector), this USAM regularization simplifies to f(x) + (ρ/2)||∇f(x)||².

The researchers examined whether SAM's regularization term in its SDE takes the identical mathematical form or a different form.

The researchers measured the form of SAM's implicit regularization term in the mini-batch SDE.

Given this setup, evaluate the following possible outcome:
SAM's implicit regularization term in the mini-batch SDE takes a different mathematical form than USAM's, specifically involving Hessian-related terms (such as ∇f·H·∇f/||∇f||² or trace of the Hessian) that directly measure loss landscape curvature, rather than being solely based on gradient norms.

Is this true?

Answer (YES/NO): NO